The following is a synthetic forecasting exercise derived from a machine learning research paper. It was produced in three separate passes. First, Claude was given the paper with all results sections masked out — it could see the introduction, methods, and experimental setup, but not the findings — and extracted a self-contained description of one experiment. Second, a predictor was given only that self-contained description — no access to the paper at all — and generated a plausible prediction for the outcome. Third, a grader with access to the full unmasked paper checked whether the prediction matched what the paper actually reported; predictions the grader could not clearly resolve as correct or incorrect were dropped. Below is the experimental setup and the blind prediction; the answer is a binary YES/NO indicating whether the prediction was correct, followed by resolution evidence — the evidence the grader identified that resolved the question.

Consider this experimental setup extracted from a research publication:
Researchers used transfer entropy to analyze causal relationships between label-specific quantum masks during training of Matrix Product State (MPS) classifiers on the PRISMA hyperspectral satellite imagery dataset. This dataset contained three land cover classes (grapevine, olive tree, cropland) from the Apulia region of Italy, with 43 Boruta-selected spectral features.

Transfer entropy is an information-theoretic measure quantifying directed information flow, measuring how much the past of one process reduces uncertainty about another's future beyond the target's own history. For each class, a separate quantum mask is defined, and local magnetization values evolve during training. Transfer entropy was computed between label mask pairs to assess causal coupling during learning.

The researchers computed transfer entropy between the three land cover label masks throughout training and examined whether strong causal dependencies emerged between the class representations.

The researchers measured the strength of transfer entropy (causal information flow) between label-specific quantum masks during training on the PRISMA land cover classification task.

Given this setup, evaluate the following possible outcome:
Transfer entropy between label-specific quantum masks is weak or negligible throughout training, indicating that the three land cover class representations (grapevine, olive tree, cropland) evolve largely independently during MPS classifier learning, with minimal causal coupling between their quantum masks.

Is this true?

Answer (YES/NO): NO